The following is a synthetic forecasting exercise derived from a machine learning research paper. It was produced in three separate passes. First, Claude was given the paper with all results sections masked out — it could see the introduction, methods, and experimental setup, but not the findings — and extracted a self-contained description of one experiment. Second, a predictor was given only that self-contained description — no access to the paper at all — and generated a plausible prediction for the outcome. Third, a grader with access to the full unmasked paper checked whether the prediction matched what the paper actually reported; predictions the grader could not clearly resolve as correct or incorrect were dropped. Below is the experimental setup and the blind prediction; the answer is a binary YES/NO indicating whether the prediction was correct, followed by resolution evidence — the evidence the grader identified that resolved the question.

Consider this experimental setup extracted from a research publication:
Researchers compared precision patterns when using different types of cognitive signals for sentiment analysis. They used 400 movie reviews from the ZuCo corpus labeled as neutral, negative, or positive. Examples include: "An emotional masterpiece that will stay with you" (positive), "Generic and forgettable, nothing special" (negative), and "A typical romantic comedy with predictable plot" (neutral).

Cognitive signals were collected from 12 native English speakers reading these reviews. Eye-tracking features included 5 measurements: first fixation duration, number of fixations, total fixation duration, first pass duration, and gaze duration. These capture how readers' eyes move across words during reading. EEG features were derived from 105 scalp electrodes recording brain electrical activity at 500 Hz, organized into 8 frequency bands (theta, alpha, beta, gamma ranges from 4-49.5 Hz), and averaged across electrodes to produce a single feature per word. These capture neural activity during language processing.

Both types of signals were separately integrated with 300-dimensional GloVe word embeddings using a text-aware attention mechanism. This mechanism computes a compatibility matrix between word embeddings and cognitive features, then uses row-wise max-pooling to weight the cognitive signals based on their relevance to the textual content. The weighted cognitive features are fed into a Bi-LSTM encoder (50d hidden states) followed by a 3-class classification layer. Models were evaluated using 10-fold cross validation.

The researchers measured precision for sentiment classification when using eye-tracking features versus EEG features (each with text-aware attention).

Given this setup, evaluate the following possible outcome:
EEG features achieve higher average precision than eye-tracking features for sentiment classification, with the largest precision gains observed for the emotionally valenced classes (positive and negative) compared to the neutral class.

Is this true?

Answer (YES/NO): NO